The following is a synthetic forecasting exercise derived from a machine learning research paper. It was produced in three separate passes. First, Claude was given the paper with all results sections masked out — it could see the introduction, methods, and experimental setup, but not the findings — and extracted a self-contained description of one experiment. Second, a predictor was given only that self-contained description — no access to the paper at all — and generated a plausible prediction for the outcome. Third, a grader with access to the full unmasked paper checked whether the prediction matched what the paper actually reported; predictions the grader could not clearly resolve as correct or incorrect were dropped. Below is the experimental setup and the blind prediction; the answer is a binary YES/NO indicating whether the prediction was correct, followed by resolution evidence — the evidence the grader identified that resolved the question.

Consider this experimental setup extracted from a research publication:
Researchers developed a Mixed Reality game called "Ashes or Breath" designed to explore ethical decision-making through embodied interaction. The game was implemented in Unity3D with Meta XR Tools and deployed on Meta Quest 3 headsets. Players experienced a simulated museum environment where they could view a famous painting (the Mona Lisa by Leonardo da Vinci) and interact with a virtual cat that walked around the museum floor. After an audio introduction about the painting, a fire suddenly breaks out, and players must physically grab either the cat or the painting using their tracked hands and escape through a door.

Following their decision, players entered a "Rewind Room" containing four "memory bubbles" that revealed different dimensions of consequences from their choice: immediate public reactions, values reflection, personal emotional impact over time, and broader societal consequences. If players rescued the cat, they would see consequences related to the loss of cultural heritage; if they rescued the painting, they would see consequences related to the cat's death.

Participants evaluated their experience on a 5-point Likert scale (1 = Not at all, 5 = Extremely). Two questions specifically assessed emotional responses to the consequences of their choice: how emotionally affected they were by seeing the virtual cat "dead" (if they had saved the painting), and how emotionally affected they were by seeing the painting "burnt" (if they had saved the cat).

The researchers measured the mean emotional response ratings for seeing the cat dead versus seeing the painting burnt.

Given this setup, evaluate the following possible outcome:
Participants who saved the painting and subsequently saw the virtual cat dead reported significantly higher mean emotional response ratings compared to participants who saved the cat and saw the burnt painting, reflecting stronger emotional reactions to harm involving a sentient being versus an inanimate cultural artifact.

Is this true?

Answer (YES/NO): NO